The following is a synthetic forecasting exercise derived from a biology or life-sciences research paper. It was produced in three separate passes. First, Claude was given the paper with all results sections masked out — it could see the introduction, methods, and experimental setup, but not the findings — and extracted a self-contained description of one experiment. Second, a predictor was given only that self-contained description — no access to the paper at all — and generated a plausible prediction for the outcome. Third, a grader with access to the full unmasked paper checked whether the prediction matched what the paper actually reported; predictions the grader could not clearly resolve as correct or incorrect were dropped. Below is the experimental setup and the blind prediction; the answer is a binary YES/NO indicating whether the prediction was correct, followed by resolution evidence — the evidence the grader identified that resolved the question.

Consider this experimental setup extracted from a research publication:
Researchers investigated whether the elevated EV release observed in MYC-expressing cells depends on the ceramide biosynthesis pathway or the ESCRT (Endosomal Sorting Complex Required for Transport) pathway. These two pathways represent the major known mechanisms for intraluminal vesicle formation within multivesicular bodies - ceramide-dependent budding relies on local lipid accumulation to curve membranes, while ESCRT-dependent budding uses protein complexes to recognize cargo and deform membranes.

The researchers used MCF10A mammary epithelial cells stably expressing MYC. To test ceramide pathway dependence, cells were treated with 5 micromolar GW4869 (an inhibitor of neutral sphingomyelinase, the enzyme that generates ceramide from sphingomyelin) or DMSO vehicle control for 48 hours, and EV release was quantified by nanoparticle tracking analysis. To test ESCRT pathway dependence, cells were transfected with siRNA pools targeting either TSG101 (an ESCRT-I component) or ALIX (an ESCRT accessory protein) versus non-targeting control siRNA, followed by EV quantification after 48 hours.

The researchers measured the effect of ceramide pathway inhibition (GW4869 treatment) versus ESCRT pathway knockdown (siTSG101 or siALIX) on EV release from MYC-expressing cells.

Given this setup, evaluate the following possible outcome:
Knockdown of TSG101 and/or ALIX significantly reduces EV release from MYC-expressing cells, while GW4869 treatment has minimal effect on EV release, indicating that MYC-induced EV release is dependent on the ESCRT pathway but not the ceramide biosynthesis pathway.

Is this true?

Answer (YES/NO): NO